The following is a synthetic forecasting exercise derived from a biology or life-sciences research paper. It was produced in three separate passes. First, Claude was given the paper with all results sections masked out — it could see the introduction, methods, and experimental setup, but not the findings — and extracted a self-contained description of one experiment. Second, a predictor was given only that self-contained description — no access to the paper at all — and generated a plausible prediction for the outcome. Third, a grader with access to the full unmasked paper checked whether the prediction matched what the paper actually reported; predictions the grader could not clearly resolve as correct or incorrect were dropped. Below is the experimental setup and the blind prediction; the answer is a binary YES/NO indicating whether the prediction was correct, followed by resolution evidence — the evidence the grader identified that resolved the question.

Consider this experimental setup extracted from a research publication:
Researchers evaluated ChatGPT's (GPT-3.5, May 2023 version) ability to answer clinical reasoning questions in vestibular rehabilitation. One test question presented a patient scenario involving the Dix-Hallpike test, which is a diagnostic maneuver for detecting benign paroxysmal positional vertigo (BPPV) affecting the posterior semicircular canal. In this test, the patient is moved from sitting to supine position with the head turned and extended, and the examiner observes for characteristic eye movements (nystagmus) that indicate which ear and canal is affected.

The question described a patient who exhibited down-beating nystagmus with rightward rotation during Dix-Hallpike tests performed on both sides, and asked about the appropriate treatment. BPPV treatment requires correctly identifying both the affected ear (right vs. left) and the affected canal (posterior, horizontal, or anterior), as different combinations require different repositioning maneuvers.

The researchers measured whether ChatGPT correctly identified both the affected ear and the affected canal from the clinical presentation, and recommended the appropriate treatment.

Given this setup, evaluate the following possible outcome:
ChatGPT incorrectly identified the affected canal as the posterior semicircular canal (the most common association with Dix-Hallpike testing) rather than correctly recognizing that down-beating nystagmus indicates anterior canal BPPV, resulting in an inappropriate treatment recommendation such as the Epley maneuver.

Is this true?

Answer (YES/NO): YES